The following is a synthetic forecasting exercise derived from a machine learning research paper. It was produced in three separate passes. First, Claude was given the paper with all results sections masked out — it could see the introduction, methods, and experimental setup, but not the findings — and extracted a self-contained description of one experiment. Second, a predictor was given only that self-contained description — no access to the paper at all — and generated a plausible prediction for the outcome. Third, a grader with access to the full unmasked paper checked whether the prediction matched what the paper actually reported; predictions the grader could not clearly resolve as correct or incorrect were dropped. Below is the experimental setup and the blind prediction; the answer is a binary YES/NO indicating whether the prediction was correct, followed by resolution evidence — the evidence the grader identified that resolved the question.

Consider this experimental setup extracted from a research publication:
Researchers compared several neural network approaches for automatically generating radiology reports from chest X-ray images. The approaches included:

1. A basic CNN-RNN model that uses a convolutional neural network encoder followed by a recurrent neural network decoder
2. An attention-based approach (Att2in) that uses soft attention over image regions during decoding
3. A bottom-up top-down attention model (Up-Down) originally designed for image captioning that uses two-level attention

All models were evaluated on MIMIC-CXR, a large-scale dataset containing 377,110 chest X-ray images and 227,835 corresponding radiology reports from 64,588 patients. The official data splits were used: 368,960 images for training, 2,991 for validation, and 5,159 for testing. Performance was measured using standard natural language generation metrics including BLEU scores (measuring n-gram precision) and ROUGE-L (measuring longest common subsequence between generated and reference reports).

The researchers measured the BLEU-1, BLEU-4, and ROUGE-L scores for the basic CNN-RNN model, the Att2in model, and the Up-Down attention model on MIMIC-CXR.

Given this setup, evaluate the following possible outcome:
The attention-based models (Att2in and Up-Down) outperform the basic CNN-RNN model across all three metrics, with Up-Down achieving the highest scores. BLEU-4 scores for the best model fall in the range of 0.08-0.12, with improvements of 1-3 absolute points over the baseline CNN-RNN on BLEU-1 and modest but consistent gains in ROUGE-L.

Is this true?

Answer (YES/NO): NO